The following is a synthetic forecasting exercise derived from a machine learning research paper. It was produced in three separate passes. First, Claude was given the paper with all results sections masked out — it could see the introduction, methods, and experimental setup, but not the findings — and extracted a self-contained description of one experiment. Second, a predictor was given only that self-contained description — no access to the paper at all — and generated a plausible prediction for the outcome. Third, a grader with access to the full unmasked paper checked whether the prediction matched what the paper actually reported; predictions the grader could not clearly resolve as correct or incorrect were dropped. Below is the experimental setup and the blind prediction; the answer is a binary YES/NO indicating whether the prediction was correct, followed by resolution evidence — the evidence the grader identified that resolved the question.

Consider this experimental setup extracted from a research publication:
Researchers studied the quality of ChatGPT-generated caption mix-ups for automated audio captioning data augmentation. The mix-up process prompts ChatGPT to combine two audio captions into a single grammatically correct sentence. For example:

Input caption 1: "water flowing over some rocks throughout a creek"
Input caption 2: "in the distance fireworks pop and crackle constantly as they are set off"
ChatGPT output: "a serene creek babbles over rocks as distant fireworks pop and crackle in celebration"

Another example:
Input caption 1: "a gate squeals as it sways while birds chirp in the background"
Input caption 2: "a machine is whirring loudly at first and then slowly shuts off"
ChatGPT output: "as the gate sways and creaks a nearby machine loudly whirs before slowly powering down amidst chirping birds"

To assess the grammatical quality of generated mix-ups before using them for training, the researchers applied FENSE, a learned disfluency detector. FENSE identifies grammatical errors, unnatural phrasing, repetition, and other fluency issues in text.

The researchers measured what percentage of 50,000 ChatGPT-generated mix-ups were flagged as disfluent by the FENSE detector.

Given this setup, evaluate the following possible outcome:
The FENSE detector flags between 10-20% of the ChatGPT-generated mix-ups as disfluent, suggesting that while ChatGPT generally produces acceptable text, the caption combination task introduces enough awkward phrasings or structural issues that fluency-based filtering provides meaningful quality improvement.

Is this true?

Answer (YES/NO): NO